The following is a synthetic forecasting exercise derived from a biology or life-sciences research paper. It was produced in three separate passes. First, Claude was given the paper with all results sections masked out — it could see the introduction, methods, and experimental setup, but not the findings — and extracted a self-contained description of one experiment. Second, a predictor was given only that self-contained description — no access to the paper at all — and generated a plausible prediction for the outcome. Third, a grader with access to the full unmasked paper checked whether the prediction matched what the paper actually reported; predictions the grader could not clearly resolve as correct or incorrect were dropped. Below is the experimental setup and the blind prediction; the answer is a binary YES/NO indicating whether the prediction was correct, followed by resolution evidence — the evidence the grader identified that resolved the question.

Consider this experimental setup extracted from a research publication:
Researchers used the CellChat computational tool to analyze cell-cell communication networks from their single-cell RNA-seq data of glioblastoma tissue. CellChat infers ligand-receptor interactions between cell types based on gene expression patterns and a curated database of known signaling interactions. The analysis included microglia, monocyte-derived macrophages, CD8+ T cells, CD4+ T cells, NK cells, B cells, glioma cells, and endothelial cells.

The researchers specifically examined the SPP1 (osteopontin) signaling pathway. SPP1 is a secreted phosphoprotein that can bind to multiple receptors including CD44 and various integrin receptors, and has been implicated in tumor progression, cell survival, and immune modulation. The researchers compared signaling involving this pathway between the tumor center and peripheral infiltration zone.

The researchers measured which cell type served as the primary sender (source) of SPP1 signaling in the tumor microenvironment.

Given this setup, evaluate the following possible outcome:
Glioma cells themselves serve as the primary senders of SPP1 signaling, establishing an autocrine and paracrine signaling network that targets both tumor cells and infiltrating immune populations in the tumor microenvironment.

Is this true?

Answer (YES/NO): NO